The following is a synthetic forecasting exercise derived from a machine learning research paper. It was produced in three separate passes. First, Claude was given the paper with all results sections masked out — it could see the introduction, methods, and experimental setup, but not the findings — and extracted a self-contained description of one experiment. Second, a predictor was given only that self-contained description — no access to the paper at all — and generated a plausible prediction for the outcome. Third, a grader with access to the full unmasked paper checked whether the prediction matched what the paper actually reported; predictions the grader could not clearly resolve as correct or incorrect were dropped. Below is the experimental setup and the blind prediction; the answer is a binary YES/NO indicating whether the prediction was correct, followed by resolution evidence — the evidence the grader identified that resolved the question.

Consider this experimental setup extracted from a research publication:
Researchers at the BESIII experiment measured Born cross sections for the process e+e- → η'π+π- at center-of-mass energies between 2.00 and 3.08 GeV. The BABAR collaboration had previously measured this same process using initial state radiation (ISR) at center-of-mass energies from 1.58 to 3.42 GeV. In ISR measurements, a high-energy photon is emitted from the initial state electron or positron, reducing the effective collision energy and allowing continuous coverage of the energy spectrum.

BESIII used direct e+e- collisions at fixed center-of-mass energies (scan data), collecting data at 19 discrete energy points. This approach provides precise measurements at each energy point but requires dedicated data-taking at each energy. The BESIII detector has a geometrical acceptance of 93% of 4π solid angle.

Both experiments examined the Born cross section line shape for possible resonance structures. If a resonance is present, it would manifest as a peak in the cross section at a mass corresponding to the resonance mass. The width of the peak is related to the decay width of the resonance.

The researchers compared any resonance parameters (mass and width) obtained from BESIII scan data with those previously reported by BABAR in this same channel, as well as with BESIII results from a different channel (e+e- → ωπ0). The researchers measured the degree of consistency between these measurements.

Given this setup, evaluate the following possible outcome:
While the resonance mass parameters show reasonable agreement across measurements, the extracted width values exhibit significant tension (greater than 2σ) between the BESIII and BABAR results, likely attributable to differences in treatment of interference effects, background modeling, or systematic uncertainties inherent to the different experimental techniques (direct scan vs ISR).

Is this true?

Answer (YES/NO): NO